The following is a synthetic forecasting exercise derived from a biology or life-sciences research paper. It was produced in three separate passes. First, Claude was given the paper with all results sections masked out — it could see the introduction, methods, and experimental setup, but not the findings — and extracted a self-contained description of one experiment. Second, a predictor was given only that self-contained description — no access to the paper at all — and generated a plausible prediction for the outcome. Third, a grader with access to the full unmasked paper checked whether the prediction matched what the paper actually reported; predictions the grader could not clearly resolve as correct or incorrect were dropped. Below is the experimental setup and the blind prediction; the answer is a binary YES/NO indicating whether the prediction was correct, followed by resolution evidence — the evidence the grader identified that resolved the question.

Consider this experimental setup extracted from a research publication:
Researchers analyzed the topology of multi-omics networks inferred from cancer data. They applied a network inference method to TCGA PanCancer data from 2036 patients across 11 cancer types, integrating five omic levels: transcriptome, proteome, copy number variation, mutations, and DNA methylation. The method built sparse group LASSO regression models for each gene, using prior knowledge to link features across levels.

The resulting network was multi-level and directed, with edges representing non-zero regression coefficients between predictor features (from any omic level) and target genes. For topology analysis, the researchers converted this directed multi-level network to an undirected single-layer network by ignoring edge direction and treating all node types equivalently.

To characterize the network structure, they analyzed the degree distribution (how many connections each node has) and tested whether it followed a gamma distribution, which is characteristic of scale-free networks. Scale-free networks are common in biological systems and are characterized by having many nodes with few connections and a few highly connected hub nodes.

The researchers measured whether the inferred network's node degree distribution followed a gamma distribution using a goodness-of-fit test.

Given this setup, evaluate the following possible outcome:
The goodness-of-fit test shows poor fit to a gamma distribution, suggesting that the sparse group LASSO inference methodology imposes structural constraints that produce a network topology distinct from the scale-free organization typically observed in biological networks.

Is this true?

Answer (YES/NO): NO